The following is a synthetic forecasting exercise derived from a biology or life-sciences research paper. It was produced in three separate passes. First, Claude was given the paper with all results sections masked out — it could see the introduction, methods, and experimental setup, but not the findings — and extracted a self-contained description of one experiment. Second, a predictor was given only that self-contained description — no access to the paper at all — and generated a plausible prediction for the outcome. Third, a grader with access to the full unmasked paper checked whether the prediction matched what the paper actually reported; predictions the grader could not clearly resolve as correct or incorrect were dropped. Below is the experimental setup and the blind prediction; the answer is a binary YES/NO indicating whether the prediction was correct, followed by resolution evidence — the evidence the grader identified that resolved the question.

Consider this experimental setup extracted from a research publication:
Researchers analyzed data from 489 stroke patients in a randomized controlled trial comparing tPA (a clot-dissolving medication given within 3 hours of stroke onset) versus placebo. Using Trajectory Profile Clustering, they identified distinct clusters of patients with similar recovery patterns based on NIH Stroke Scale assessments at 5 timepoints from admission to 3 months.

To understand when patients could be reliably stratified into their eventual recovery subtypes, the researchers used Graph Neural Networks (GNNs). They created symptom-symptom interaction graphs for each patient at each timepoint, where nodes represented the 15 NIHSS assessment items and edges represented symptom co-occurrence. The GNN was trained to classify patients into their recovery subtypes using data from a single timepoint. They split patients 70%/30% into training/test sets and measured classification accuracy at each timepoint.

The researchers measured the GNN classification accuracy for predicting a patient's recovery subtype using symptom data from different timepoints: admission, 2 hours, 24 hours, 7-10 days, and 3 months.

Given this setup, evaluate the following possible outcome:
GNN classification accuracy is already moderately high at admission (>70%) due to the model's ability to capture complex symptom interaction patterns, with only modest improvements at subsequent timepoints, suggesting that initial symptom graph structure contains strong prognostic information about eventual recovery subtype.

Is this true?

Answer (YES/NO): NO